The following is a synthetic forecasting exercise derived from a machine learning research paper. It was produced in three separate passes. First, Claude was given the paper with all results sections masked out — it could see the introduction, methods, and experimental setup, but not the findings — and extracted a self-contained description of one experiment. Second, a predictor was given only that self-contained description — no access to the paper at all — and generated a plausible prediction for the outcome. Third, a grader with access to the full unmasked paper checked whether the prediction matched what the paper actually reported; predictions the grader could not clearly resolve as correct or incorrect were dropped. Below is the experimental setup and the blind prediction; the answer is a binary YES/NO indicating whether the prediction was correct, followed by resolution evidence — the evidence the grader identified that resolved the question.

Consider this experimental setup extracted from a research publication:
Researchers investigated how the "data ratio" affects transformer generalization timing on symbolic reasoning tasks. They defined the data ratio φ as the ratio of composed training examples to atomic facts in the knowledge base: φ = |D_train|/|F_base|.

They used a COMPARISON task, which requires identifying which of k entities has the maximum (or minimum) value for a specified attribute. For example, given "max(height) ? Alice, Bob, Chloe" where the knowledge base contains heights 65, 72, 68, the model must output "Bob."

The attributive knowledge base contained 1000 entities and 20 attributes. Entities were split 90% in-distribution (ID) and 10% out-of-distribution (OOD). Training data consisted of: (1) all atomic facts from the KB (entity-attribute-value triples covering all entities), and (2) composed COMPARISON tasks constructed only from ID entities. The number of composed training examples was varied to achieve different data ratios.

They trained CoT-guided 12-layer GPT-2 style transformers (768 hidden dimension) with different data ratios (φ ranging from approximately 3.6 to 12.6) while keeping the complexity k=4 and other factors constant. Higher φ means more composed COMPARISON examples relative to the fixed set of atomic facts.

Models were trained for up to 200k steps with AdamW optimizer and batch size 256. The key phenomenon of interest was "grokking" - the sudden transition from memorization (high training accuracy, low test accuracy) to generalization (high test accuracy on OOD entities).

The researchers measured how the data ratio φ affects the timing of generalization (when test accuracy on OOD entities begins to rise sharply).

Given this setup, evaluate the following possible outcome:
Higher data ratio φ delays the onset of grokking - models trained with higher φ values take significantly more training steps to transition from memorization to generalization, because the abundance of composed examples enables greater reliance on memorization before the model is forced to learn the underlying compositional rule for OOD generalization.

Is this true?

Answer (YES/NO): NO